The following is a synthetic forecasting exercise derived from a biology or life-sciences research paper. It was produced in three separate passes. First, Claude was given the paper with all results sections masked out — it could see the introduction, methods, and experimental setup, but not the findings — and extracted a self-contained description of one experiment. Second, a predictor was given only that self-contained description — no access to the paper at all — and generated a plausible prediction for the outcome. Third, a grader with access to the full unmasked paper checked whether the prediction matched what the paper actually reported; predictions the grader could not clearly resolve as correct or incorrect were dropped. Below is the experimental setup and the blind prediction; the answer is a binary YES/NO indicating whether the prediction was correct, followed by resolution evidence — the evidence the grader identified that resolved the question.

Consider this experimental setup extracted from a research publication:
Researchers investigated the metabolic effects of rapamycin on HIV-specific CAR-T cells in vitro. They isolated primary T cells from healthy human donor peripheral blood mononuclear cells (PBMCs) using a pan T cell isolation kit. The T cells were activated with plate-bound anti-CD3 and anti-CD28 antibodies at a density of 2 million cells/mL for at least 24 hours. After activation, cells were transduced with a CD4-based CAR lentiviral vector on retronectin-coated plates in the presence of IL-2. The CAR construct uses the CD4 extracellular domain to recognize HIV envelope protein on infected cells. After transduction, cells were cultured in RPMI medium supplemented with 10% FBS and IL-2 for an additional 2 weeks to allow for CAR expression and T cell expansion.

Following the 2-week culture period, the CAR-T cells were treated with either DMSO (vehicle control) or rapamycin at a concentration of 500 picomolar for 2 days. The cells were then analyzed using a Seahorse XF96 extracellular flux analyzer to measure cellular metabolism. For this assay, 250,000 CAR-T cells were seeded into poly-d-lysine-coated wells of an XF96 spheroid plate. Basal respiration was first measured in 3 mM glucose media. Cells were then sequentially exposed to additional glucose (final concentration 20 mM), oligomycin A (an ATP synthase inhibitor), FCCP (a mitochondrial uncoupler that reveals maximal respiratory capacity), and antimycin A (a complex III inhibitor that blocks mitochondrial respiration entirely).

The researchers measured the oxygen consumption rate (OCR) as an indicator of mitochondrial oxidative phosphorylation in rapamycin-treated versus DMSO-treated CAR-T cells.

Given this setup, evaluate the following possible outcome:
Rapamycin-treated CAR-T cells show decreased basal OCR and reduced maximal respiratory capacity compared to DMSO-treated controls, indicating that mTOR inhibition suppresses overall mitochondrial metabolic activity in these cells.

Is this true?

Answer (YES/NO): NO